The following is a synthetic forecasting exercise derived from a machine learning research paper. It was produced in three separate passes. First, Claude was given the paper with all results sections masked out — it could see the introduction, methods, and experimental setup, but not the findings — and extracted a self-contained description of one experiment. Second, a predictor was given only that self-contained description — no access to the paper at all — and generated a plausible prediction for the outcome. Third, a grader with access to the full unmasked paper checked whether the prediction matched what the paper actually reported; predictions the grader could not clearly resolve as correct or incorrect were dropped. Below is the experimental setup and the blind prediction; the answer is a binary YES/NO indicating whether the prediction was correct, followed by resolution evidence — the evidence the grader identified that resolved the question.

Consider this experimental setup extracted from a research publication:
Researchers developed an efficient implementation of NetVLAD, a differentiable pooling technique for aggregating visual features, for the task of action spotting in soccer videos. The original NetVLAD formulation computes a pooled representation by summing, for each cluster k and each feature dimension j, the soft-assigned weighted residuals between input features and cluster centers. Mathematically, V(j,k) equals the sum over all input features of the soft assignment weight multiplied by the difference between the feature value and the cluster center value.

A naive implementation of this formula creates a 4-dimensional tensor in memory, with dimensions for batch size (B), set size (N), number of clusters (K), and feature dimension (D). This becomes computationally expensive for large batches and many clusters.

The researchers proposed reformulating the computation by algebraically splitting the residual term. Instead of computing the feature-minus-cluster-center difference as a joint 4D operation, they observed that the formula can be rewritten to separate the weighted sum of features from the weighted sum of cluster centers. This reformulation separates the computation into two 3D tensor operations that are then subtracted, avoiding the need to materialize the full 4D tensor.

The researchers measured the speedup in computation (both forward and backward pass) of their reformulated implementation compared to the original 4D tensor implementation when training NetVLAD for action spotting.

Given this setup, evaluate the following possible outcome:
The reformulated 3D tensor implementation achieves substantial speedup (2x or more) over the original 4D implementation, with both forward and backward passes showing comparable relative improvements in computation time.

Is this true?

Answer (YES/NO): YES